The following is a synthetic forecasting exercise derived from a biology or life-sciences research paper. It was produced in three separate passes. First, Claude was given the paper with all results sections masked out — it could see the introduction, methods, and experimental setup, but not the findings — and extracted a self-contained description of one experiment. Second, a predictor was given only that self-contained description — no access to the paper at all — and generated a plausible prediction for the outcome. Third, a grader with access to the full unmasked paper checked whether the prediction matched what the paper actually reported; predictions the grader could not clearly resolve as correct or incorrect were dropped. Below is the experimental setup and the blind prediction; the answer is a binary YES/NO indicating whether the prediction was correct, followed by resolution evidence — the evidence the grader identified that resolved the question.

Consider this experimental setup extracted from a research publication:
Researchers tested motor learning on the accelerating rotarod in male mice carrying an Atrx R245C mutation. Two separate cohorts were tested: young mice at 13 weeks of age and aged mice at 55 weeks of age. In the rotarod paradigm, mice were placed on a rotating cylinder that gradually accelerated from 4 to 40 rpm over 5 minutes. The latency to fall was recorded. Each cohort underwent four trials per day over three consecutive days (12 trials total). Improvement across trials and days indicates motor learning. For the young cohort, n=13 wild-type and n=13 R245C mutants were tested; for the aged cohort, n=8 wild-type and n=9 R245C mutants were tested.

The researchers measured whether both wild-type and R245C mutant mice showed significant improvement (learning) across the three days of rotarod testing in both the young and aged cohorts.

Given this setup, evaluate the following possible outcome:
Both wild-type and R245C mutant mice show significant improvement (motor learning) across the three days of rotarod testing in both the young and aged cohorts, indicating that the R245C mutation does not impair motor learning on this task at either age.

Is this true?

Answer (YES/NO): NO